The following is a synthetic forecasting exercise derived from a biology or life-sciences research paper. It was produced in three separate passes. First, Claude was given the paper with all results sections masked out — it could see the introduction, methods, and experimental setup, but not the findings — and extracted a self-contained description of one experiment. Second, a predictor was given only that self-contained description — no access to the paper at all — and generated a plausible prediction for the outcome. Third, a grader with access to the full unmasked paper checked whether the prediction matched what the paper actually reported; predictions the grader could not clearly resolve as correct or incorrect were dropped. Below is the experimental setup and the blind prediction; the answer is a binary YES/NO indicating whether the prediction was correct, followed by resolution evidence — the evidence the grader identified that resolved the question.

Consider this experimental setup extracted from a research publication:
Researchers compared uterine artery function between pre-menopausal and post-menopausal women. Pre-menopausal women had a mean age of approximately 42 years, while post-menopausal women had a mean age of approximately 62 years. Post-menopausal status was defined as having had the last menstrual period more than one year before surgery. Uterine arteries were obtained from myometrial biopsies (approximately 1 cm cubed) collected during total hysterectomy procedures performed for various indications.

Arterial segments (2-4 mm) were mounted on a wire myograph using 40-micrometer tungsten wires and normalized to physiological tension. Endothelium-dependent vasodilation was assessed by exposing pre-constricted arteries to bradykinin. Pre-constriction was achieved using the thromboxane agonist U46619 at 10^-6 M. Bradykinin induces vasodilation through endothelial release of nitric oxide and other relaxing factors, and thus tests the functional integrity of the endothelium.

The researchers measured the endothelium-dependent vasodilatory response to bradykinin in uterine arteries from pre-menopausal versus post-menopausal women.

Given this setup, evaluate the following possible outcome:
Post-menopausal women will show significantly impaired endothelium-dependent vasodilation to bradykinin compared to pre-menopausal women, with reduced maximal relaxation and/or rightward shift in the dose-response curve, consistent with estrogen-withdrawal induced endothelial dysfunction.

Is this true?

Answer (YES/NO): YES